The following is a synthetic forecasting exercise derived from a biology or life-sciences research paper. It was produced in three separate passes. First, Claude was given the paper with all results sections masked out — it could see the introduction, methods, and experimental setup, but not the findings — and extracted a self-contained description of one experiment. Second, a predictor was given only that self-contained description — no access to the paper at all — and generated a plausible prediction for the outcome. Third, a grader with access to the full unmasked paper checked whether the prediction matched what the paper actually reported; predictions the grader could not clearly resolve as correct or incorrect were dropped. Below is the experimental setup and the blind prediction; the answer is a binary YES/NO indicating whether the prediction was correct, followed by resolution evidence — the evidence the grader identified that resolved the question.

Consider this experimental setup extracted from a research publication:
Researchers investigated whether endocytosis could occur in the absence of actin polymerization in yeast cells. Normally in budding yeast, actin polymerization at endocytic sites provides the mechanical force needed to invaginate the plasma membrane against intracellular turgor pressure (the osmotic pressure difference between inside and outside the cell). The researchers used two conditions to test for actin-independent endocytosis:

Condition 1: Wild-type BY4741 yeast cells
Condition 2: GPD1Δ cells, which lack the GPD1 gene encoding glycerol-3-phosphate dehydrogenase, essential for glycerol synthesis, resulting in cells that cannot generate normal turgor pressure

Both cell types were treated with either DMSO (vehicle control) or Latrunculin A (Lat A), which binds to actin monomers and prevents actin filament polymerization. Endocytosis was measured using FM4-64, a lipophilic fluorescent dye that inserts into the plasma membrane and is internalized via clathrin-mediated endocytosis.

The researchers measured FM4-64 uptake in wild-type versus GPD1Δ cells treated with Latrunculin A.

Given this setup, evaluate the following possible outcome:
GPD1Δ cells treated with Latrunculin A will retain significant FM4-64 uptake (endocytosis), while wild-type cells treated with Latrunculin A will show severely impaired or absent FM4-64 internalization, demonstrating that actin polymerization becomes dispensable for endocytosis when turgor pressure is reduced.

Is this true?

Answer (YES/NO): YES